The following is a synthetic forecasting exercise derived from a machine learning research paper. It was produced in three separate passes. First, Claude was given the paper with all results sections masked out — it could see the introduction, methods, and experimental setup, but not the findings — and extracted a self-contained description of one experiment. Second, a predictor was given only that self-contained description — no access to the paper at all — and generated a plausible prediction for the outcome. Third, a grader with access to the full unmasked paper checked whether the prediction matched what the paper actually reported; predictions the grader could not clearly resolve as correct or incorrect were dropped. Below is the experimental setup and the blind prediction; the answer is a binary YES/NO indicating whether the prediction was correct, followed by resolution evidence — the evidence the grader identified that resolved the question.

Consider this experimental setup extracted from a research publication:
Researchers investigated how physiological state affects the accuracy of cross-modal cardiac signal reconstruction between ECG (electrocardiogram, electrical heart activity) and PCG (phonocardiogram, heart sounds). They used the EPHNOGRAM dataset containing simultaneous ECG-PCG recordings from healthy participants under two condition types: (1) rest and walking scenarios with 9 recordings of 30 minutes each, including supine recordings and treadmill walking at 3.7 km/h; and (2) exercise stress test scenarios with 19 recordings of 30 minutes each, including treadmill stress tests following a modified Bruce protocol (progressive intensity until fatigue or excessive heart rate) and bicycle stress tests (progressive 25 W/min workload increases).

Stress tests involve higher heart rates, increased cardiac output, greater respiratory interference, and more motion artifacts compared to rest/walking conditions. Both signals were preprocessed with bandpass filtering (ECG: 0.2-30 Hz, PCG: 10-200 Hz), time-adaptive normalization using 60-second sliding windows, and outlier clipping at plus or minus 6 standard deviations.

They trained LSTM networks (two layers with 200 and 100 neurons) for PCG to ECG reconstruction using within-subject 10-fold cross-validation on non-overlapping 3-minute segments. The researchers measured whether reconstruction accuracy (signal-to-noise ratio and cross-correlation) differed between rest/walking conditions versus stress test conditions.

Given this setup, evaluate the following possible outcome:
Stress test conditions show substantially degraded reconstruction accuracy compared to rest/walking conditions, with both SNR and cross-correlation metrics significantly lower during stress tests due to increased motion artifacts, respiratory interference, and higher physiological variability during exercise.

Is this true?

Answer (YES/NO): YES